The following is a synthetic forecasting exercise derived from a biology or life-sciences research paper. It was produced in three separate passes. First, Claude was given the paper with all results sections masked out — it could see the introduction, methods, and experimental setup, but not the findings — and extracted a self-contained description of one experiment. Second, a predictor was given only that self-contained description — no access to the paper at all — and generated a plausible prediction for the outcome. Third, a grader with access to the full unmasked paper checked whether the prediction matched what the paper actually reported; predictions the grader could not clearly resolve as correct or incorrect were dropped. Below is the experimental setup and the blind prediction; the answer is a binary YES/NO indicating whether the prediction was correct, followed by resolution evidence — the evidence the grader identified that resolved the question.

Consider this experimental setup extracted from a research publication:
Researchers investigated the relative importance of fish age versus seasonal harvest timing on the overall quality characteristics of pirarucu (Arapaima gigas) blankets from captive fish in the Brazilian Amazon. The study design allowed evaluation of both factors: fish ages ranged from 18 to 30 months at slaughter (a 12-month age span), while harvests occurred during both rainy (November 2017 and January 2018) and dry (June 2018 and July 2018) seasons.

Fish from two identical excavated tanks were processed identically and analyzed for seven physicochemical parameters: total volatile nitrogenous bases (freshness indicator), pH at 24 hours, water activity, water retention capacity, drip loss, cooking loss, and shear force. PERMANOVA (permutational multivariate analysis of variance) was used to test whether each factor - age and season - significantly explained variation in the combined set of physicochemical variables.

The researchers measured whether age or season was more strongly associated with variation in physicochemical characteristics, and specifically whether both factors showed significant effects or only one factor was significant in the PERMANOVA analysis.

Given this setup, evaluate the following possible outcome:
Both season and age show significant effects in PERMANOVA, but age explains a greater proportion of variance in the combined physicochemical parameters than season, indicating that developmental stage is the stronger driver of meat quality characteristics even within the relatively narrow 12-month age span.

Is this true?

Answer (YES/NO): NO